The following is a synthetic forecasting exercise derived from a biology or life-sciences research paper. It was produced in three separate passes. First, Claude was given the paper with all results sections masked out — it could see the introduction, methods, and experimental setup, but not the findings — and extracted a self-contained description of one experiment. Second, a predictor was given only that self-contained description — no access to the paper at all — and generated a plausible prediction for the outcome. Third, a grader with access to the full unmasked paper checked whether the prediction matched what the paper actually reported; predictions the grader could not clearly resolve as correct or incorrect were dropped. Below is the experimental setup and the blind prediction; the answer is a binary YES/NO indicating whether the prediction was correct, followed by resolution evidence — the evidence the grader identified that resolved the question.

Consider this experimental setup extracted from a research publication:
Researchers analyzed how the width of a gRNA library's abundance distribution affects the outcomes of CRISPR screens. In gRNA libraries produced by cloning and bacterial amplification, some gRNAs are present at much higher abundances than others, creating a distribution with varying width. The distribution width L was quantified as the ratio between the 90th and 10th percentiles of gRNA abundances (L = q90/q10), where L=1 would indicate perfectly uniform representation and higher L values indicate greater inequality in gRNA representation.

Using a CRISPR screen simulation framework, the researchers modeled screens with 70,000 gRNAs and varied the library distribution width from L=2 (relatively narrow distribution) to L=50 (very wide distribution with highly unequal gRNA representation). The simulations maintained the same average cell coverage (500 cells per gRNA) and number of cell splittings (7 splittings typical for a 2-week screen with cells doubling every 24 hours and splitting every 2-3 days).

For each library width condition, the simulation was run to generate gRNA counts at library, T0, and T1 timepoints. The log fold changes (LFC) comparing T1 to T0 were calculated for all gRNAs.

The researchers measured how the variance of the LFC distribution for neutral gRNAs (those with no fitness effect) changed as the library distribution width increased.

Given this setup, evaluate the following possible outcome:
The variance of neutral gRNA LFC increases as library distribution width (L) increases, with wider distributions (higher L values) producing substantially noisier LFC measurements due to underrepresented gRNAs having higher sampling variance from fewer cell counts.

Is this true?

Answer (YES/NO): YES